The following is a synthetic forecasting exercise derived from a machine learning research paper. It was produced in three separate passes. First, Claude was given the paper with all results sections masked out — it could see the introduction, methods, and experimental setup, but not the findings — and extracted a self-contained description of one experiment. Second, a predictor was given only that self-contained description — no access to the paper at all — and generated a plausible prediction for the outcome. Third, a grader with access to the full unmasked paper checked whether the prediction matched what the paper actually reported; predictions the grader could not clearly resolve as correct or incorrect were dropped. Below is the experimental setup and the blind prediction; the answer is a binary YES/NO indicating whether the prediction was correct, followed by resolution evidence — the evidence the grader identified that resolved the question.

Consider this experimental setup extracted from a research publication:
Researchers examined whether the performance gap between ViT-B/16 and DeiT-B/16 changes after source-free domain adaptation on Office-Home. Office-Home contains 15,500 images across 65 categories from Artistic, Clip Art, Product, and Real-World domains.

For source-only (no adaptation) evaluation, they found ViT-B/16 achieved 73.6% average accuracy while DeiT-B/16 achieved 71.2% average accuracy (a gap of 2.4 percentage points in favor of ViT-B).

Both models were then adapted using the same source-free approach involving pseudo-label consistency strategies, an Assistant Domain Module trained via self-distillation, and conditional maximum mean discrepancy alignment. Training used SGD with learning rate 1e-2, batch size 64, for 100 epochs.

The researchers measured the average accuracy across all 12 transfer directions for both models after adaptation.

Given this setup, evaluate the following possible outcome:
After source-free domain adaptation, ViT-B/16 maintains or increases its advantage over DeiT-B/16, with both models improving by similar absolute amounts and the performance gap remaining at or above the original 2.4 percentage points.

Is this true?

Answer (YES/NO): NO